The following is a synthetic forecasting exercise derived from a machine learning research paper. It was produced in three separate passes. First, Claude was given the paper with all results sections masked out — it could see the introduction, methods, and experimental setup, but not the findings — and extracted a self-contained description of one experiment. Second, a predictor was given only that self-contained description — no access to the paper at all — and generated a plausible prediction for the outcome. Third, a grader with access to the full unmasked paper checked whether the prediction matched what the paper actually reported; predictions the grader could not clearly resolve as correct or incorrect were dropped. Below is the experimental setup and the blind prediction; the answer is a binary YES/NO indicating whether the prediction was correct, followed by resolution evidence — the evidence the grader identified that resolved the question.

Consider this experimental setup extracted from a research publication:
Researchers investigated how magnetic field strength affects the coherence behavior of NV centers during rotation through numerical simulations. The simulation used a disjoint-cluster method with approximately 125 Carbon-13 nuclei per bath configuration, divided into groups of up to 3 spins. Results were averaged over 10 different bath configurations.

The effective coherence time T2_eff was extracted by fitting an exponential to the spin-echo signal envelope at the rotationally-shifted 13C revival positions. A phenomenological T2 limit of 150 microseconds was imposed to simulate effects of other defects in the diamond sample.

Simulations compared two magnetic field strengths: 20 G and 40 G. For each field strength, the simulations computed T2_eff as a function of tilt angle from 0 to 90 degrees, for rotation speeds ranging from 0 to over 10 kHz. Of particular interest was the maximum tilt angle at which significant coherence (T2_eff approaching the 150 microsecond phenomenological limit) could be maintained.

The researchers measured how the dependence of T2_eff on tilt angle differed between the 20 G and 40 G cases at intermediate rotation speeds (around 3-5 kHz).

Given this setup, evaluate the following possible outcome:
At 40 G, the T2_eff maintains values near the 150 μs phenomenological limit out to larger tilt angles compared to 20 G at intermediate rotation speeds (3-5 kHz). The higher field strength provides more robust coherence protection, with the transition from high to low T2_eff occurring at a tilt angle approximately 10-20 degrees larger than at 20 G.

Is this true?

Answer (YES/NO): NO